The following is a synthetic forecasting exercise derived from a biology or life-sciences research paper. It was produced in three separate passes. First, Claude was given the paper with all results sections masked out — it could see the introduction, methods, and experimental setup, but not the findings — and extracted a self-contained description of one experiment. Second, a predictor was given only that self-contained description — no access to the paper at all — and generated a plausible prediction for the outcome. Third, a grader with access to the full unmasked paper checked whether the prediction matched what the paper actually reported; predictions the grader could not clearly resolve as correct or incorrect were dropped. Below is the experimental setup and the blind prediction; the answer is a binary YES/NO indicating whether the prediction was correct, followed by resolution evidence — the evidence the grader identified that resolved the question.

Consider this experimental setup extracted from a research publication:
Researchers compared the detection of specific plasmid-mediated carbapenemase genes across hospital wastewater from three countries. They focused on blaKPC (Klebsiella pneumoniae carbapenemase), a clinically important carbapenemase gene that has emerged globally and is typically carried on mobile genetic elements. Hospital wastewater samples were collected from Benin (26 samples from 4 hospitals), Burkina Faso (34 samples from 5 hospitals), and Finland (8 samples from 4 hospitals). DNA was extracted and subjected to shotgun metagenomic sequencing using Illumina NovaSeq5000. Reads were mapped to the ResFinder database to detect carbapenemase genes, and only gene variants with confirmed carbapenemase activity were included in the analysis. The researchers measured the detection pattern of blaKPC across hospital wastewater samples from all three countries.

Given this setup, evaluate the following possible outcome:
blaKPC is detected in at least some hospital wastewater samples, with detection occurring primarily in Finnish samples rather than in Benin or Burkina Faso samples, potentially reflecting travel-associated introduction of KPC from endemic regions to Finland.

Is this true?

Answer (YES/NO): YES